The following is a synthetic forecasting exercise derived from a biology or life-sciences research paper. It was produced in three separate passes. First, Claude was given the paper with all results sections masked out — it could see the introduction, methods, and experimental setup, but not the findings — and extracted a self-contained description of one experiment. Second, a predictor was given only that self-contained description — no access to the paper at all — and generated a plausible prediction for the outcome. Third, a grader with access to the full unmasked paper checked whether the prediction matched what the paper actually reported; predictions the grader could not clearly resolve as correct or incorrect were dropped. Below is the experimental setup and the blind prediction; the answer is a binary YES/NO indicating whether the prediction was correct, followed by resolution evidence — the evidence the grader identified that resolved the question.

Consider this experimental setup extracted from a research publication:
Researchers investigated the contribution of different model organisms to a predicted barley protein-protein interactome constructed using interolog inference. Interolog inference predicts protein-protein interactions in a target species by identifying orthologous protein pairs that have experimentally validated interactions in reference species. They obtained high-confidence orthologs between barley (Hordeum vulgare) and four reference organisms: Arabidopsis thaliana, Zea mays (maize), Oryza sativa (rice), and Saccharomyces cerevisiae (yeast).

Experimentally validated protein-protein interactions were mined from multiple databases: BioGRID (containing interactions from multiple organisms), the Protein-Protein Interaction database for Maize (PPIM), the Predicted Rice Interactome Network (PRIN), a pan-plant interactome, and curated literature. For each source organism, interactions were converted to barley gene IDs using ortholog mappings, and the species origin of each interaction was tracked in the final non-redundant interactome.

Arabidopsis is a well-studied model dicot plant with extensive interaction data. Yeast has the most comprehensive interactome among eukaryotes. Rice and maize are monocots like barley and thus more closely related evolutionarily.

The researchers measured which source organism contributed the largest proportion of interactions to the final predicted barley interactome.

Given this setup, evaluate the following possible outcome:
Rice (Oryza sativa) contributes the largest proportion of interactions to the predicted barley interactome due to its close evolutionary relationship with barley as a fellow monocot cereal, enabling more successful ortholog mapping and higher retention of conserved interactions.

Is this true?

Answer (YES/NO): NO